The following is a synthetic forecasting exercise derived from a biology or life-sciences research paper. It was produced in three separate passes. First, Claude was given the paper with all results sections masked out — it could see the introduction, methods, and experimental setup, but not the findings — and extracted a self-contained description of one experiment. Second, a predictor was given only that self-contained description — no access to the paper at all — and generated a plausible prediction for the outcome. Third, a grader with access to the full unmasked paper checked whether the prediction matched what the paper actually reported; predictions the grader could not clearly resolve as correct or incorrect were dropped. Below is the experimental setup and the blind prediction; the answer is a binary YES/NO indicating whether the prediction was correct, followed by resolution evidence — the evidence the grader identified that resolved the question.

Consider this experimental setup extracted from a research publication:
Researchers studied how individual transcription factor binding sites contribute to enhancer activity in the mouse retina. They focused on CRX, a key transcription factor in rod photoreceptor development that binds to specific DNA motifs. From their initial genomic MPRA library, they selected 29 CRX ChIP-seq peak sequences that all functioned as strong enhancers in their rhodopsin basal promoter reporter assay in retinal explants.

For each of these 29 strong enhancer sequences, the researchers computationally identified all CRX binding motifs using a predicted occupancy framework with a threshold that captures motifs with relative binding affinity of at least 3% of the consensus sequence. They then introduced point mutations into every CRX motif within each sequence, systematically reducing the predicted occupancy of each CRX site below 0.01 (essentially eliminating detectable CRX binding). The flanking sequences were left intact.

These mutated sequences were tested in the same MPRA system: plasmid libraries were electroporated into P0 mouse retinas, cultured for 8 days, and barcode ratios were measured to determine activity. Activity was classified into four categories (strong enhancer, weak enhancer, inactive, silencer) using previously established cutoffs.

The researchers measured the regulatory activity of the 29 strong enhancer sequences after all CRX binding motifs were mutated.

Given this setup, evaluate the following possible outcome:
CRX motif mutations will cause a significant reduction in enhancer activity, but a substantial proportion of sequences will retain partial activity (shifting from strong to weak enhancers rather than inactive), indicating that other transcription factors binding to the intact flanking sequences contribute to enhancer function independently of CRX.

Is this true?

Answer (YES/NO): YES